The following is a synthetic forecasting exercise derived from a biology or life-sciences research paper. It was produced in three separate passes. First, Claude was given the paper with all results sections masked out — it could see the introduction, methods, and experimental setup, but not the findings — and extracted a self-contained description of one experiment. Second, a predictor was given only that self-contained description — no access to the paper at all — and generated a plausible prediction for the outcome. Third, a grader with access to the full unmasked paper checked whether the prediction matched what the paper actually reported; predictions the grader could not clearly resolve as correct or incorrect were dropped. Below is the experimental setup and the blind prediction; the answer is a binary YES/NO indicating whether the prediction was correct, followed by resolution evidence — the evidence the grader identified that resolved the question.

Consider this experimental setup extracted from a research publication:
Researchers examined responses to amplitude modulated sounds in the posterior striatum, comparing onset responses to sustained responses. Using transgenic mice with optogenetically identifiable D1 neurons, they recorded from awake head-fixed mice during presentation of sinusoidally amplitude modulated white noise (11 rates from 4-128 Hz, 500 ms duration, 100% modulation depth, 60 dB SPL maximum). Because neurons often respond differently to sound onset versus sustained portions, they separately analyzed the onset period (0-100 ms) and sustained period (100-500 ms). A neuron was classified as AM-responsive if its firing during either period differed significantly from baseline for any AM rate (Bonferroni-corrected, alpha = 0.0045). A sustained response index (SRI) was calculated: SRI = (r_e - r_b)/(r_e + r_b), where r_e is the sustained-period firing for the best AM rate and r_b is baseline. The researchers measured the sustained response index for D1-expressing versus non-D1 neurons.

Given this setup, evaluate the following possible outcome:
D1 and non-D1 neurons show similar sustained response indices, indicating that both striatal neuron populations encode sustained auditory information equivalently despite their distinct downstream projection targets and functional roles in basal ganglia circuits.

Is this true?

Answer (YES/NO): YES